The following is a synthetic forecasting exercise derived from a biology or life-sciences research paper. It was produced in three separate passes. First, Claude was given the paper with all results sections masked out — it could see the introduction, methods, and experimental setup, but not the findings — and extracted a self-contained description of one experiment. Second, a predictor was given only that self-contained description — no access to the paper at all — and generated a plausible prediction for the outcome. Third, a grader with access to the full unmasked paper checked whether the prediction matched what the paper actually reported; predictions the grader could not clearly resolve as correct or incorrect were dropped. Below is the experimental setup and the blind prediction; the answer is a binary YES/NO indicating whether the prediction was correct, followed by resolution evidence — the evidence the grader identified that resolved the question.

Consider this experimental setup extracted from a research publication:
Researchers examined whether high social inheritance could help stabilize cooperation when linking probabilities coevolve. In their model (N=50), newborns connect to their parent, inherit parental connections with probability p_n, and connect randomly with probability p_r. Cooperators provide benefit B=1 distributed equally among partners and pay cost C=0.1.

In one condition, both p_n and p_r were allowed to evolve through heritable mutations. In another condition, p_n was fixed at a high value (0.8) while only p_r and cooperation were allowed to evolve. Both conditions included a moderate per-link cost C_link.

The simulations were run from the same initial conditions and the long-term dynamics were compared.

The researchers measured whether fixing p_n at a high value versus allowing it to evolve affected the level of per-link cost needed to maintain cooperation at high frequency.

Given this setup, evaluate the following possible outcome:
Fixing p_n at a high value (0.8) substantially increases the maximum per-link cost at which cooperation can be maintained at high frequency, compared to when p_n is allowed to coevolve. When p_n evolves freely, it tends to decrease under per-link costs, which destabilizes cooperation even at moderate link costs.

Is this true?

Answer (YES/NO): NO